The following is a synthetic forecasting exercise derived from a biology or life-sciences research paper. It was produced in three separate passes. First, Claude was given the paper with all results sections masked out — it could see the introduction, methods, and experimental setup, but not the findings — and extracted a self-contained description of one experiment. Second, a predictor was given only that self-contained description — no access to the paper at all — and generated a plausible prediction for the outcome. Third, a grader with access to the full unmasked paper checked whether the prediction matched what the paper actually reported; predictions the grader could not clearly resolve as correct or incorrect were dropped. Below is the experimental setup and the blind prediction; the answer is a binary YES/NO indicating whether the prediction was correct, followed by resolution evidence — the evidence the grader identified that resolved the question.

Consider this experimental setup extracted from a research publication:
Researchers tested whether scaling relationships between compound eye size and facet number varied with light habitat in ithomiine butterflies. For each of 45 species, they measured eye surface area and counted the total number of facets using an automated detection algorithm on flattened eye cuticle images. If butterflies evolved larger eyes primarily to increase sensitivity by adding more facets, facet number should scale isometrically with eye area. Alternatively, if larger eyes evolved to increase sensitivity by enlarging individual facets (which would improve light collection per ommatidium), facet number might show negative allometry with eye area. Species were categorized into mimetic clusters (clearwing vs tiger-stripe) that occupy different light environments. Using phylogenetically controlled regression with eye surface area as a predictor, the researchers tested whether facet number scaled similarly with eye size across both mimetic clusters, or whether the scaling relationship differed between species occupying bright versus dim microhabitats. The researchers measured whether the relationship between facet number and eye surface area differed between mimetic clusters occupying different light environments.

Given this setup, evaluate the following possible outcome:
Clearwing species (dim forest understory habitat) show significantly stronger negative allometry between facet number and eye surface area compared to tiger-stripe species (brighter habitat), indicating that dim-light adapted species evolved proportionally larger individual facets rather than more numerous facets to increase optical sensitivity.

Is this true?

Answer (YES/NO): NO